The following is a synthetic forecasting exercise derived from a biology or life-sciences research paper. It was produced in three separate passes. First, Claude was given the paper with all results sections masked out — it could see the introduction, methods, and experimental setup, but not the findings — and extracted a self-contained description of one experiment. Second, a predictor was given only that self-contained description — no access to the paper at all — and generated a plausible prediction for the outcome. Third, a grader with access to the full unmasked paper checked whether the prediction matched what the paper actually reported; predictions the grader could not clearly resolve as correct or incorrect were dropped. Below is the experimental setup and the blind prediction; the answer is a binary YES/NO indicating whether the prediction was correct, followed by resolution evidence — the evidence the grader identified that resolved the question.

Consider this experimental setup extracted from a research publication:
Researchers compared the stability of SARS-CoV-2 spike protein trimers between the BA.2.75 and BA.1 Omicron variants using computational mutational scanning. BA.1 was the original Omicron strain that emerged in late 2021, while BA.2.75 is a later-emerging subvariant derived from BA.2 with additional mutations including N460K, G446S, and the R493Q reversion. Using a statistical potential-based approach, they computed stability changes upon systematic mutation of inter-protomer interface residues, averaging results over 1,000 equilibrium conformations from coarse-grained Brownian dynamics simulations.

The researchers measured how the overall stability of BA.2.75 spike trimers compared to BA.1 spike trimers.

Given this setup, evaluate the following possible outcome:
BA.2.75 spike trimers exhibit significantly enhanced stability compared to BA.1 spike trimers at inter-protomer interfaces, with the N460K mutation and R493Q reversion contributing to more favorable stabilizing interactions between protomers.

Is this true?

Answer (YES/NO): NO